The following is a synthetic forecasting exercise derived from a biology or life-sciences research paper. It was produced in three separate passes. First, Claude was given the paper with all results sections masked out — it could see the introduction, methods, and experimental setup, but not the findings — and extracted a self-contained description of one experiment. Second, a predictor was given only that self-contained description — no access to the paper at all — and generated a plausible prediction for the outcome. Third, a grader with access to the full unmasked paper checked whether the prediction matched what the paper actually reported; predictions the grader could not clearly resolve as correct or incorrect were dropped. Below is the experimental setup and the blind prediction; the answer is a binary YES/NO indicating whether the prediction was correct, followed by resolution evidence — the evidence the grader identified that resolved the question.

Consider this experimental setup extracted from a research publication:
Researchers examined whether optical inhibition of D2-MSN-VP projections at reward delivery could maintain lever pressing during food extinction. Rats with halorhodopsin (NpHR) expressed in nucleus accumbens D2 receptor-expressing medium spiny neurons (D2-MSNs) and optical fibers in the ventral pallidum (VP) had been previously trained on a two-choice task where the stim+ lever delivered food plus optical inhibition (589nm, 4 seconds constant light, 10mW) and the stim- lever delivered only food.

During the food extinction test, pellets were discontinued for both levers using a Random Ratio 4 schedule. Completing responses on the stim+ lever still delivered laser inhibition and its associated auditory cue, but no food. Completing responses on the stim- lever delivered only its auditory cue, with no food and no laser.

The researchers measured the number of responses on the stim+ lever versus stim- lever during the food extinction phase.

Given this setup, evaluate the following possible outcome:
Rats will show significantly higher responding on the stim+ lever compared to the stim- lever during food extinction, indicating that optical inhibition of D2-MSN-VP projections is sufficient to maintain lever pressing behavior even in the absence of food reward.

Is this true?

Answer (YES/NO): NO